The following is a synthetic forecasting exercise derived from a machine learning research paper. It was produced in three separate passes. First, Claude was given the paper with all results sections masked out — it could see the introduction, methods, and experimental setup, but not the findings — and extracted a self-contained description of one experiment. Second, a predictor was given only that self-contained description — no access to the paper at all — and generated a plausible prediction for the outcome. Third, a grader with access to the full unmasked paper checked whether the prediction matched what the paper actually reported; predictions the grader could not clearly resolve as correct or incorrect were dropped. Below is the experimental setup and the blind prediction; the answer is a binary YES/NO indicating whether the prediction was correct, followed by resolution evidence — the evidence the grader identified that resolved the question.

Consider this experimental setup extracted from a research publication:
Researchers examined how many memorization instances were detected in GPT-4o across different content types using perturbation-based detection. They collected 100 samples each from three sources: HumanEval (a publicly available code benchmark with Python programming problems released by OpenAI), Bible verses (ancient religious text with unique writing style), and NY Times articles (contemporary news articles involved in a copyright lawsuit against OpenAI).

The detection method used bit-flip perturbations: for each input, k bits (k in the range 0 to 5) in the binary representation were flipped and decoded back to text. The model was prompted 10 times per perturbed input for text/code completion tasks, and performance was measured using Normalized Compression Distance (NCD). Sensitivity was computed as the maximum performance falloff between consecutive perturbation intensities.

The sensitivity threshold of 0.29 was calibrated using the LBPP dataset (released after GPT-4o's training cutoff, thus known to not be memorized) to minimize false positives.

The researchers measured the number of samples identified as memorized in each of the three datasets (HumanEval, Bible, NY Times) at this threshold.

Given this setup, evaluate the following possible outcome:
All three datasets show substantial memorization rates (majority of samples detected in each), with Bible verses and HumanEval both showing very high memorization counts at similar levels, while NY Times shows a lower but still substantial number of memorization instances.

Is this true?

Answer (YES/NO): NO